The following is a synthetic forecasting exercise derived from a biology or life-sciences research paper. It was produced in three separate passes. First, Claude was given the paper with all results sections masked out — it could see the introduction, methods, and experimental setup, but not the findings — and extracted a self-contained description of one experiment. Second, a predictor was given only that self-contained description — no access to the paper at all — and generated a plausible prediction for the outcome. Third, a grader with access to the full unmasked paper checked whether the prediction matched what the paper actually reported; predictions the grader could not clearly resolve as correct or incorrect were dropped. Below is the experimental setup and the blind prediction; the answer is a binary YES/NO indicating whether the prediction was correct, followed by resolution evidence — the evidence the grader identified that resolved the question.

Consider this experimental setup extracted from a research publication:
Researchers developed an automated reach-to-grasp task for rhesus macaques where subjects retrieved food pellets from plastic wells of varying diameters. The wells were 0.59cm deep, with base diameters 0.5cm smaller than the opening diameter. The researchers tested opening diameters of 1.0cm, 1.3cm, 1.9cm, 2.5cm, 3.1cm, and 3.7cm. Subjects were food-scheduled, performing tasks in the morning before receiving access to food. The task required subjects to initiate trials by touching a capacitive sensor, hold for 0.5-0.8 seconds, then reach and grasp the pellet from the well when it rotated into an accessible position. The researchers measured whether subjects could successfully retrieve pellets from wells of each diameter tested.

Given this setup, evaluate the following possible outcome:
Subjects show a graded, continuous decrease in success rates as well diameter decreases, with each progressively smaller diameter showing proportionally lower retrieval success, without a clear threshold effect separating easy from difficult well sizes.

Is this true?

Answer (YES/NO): NO